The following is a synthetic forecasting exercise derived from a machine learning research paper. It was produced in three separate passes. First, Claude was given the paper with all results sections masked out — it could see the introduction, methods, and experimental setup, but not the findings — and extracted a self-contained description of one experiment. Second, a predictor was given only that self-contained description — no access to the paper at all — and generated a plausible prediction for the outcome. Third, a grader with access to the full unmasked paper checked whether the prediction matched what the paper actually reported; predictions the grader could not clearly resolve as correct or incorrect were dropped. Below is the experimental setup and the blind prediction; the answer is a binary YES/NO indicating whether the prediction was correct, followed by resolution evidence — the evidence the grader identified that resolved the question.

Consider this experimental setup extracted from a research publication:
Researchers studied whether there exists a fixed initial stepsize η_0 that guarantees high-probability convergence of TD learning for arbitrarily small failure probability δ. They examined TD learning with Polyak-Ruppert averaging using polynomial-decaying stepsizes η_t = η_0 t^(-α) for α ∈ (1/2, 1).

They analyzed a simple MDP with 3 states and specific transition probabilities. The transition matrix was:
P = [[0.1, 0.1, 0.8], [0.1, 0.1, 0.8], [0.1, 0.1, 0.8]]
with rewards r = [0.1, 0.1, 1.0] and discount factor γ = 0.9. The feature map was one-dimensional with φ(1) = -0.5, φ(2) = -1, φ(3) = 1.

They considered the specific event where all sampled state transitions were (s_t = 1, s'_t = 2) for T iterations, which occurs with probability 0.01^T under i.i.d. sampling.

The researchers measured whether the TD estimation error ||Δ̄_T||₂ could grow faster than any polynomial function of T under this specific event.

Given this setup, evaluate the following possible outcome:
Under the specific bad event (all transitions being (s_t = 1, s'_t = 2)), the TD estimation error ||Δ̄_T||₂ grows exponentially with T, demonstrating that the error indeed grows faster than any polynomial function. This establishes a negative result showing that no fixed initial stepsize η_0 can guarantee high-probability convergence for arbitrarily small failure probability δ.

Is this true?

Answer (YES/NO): NO